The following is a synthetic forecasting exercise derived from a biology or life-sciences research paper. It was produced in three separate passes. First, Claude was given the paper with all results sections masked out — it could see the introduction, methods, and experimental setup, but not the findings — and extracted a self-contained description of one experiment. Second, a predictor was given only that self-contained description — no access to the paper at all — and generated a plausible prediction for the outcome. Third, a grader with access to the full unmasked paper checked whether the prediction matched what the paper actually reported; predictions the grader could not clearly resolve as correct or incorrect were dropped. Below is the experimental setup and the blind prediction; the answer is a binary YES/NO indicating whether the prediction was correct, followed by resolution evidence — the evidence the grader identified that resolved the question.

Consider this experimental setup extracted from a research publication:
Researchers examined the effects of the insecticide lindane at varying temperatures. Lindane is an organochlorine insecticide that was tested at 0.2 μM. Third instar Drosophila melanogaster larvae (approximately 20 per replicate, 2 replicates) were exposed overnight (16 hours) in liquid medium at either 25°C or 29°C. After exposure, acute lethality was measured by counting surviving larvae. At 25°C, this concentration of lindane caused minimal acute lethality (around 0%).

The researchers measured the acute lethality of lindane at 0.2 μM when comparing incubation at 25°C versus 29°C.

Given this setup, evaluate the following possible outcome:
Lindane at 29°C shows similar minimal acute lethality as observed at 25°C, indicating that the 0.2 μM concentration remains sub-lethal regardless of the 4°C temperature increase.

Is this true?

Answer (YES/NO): NO